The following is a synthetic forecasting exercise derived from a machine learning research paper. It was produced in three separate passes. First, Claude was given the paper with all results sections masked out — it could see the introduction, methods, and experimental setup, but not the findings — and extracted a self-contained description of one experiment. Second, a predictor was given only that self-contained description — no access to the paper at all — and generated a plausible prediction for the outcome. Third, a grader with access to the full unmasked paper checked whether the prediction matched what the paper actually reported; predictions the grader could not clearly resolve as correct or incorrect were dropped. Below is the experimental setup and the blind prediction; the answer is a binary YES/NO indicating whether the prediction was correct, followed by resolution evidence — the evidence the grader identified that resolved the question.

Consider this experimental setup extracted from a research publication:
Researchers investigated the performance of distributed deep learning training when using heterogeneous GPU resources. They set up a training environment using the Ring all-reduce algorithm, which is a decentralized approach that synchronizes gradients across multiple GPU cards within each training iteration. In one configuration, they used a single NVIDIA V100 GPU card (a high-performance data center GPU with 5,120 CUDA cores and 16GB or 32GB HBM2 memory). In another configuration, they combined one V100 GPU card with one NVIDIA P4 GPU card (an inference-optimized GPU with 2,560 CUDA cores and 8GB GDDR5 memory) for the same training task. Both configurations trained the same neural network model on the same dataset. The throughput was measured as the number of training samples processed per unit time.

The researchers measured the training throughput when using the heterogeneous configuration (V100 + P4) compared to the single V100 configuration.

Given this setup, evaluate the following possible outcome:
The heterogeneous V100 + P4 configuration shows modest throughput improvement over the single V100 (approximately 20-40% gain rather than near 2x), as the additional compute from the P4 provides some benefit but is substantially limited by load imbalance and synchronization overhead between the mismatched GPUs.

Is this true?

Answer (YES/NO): NO